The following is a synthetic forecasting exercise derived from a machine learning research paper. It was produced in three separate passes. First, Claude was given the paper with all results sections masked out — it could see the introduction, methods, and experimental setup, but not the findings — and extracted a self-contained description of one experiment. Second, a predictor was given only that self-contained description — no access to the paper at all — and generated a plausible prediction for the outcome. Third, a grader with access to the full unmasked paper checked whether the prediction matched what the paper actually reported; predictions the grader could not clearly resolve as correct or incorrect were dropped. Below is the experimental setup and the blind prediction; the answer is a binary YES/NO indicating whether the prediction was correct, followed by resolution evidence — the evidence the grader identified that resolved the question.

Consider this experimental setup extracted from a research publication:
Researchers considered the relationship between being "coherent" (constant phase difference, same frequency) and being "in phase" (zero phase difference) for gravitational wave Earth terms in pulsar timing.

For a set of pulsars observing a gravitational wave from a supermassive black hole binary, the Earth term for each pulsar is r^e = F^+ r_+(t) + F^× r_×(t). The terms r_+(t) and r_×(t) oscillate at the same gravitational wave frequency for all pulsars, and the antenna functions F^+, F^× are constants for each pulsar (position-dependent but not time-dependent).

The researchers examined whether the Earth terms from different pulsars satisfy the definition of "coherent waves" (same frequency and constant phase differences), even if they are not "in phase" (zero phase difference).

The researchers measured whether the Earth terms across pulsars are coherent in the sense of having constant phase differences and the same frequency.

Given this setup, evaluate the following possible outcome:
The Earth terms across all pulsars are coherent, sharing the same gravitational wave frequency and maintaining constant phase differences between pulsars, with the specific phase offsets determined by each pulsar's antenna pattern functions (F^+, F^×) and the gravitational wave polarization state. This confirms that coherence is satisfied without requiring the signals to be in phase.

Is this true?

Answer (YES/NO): YES